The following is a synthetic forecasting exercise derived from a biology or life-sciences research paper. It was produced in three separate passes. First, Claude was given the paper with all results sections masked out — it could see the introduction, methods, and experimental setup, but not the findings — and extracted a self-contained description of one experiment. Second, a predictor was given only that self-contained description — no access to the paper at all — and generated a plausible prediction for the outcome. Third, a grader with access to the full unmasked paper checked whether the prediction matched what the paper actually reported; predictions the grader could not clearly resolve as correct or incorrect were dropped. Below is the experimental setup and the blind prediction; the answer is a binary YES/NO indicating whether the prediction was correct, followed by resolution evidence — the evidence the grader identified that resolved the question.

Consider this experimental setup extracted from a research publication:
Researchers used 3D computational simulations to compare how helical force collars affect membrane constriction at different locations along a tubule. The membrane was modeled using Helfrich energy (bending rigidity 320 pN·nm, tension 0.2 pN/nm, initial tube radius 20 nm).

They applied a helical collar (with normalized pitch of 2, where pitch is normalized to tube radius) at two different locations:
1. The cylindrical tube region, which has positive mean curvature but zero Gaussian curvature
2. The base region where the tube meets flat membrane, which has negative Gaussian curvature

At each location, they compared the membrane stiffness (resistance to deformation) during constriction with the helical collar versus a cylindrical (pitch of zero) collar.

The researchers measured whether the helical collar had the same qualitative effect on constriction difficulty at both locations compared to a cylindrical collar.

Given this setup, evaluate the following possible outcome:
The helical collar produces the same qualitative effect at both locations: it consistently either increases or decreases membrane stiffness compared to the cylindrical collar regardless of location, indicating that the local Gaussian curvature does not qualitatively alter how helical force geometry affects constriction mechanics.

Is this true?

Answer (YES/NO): NO